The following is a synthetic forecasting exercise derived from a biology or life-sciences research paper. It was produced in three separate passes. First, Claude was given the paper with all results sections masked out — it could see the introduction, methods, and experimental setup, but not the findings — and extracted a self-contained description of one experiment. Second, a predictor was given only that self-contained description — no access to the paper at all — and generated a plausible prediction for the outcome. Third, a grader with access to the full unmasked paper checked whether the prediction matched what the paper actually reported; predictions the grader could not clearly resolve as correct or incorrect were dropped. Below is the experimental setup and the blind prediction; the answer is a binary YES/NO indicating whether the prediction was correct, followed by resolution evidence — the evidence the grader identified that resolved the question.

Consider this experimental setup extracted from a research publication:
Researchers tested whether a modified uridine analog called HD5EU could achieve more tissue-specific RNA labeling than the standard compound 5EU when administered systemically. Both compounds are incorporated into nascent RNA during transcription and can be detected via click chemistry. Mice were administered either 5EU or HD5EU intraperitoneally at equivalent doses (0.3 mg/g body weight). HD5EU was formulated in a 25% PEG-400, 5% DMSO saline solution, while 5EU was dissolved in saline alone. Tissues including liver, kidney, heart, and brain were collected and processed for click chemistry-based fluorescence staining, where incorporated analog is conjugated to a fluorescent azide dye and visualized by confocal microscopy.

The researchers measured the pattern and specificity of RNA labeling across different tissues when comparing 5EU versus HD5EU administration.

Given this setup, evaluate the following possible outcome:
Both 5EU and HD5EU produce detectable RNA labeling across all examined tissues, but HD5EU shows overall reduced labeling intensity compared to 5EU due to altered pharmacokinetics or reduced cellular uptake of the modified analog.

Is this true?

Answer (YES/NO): NO